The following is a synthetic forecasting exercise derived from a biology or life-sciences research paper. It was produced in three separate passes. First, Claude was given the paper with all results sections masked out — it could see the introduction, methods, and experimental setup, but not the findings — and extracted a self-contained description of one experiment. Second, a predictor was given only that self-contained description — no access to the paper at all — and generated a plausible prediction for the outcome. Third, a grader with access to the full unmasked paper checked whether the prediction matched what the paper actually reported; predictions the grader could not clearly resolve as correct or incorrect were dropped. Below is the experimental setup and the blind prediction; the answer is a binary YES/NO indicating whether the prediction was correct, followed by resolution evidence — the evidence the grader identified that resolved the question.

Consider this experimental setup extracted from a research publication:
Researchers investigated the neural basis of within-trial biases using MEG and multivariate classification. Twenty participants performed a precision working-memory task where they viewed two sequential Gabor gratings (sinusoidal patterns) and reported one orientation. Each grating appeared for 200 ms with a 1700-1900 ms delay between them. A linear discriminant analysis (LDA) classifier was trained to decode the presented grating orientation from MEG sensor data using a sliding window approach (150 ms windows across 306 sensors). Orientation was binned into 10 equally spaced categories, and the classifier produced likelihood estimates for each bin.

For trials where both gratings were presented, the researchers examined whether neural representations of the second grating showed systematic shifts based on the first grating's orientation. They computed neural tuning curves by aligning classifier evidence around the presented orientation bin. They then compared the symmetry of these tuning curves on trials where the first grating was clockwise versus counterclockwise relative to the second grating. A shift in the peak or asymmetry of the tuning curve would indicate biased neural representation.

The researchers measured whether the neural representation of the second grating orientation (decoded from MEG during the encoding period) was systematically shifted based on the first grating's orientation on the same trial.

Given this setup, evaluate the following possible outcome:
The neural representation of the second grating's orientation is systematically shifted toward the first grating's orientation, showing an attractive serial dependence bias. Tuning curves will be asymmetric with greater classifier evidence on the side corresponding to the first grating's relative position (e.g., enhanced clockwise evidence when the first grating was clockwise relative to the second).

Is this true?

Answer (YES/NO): NO